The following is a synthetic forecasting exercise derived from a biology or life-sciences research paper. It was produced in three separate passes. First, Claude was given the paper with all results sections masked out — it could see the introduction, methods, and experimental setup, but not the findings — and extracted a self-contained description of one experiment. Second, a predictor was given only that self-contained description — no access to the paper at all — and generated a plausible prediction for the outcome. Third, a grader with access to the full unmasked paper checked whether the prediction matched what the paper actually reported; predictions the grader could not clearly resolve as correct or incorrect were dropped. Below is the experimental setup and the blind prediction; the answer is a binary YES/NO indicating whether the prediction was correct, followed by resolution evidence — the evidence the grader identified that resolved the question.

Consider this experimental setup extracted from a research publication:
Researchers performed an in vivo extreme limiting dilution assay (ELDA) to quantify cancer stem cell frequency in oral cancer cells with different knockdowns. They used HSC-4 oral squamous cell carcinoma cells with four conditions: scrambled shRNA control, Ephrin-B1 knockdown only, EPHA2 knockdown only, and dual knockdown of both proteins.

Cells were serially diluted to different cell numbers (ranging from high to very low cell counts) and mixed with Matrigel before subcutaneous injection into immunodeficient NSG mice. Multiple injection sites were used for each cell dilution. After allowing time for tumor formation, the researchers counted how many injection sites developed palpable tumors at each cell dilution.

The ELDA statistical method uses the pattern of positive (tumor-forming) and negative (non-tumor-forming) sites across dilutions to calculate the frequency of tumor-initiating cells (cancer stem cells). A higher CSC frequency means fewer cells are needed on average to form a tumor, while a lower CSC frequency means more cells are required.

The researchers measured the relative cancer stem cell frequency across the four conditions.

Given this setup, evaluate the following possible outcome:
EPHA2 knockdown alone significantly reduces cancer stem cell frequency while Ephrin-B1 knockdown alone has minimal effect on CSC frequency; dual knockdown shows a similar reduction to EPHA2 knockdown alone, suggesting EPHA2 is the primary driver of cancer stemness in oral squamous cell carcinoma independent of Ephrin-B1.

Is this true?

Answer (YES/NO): NO